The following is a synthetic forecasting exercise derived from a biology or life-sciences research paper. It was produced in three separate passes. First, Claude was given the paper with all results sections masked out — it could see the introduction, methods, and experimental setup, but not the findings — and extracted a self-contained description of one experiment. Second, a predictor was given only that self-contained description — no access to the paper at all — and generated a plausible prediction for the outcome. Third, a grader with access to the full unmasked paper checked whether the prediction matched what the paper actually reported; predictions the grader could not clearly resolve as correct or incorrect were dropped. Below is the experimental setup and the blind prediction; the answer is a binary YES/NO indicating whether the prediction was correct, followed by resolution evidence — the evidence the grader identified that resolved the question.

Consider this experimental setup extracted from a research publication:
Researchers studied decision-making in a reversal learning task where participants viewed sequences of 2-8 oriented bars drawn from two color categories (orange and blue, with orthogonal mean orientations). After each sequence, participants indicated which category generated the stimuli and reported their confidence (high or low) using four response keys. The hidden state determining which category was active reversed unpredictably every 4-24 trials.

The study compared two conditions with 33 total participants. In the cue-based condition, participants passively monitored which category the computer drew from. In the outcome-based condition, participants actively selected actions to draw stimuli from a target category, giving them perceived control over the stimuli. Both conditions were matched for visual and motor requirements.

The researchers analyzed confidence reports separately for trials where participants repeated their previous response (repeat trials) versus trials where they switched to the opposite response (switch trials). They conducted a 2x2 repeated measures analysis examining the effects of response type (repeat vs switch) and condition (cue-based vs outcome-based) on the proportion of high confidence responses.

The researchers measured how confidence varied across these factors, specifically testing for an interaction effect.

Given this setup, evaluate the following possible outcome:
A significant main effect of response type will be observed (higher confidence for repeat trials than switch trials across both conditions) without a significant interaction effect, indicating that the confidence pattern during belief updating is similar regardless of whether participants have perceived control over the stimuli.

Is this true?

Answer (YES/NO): NO